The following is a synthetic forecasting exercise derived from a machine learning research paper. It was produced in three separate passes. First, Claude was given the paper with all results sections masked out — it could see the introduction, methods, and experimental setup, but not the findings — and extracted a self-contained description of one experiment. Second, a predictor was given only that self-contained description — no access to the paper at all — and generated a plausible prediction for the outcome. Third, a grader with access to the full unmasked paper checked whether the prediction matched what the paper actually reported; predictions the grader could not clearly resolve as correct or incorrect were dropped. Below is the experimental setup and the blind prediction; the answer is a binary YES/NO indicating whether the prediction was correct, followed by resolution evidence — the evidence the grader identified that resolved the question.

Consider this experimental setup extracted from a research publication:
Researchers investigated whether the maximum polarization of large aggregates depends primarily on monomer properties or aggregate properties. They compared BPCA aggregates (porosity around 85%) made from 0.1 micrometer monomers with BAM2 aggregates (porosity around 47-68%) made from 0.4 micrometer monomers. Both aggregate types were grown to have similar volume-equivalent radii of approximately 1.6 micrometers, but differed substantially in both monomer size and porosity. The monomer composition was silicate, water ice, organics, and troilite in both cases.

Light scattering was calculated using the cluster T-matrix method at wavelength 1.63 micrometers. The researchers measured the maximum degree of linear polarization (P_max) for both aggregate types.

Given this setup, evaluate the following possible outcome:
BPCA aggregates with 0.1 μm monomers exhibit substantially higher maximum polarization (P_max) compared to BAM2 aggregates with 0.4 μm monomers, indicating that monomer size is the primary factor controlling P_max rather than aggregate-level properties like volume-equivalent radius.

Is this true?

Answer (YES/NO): YES